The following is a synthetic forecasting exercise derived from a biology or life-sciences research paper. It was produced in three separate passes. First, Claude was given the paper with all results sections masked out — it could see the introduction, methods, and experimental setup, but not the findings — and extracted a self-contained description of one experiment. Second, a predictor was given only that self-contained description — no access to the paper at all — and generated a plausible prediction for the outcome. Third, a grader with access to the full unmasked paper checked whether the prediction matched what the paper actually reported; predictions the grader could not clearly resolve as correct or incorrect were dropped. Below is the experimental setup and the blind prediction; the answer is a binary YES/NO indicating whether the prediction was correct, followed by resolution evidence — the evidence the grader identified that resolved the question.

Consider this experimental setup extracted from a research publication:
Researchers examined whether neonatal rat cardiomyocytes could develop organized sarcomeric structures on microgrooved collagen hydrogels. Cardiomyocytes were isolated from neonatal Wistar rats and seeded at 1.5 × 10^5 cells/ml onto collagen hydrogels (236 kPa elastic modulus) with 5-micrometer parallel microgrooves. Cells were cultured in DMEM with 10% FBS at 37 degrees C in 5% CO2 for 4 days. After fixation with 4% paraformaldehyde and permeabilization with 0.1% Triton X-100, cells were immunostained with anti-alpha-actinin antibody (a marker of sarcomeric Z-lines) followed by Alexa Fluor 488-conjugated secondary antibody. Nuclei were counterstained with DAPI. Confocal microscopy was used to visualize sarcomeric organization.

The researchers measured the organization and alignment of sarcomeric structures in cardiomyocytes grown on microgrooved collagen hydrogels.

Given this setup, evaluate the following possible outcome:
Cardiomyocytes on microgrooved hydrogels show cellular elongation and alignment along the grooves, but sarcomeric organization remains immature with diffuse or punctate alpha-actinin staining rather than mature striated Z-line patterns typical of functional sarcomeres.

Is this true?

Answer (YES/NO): NO